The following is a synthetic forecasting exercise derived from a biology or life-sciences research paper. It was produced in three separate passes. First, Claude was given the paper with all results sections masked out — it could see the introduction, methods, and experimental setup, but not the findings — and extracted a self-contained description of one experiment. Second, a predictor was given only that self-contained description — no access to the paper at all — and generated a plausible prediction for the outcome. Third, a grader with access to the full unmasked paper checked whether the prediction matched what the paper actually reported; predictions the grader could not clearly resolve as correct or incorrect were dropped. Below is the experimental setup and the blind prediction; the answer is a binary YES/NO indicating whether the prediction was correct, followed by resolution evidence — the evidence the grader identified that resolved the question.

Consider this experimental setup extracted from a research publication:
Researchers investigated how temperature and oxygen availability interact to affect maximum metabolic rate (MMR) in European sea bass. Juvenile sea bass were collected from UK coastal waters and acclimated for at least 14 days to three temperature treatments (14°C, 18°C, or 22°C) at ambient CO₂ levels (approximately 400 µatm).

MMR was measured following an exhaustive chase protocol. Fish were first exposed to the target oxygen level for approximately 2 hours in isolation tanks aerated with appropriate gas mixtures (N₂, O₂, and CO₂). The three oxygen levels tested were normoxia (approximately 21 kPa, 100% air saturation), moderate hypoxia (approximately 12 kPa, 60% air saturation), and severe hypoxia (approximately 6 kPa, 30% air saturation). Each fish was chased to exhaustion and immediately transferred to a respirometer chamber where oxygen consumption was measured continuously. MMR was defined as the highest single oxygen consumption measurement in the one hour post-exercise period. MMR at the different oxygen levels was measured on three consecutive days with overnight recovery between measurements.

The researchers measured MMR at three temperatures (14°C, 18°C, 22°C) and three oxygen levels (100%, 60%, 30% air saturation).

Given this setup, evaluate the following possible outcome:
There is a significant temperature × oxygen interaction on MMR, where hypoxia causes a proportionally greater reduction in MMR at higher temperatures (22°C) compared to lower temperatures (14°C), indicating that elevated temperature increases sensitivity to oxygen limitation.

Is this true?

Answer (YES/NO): YES